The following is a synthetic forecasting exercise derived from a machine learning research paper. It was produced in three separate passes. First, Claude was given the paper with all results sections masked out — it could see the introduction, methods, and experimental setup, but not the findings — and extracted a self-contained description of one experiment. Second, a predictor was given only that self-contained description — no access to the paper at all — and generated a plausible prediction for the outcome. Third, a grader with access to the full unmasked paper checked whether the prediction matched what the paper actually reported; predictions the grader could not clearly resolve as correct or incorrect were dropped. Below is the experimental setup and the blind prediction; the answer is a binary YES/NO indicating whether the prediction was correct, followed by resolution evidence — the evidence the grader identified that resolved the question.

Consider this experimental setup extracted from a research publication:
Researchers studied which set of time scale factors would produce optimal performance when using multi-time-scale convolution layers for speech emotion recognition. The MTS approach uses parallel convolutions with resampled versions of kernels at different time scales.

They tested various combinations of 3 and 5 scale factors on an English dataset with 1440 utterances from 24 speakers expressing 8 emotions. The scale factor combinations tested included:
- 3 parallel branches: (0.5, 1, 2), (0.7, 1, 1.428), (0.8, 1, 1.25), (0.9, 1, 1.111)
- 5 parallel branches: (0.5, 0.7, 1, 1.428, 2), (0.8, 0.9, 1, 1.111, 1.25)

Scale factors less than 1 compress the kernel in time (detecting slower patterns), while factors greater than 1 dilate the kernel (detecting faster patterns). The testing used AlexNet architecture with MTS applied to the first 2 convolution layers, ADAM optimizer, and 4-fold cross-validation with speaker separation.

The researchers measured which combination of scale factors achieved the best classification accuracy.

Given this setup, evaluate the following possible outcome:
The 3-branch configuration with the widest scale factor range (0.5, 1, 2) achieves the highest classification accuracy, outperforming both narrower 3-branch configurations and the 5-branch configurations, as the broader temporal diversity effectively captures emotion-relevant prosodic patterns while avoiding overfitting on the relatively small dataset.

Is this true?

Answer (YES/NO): YES